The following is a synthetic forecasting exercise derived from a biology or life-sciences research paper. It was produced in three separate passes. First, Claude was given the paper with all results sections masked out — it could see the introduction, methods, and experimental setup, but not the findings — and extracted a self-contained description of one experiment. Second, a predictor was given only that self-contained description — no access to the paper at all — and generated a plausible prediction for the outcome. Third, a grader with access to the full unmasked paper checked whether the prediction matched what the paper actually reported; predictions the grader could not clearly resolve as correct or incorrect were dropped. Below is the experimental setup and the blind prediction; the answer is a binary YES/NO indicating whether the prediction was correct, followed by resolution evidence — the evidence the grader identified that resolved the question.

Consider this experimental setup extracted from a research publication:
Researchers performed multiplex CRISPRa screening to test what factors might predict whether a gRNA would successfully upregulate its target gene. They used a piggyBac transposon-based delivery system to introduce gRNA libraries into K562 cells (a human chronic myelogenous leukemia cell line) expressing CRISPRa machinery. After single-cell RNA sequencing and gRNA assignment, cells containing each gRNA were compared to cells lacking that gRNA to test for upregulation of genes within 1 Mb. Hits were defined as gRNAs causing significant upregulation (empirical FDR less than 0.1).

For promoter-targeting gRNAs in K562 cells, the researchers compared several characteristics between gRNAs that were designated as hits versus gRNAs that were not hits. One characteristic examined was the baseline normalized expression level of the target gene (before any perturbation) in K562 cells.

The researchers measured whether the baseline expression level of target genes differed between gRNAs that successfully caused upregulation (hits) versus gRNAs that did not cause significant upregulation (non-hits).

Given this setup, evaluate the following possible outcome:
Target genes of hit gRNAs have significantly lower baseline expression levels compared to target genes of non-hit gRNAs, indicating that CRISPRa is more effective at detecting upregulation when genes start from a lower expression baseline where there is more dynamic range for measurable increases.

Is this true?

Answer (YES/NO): NO